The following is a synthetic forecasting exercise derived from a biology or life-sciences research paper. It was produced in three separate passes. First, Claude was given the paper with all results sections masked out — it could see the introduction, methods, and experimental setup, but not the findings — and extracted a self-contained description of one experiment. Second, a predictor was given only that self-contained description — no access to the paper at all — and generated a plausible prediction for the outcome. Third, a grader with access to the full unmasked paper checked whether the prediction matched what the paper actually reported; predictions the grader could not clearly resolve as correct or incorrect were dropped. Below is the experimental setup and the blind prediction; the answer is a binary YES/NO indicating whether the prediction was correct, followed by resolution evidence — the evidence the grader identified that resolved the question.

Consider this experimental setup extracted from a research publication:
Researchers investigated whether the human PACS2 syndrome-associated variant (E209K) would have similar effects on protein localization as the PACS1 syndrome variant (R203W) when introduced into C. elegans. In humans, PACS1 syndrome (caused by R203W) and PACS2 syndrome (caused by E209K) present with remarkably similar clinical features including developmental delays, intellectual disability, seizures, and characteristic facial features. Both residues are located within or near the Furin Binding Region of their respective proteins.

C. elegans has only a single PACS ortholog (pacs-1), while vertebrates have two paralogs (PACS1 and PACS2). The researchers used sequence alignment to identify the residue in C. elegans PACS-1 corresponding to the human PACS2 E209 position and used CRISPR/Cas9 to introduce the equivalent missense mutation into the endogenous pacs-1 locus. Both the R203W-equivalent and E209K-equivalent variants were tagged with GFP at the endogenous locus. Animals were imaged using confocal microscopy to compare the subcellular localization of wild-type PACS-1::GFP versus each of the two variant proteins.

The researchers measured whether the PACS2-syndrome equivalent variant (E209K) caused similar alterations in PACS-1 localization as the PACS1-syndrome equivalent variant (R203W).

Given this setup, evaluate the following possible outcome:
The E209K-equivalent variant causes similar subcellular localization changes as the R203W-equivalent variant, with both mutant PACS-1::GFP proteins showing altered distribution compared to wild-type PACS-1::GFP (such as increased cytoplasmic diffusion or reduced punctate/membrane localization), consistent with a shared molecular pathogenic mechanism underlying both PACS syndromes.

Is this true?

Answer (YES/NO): NO